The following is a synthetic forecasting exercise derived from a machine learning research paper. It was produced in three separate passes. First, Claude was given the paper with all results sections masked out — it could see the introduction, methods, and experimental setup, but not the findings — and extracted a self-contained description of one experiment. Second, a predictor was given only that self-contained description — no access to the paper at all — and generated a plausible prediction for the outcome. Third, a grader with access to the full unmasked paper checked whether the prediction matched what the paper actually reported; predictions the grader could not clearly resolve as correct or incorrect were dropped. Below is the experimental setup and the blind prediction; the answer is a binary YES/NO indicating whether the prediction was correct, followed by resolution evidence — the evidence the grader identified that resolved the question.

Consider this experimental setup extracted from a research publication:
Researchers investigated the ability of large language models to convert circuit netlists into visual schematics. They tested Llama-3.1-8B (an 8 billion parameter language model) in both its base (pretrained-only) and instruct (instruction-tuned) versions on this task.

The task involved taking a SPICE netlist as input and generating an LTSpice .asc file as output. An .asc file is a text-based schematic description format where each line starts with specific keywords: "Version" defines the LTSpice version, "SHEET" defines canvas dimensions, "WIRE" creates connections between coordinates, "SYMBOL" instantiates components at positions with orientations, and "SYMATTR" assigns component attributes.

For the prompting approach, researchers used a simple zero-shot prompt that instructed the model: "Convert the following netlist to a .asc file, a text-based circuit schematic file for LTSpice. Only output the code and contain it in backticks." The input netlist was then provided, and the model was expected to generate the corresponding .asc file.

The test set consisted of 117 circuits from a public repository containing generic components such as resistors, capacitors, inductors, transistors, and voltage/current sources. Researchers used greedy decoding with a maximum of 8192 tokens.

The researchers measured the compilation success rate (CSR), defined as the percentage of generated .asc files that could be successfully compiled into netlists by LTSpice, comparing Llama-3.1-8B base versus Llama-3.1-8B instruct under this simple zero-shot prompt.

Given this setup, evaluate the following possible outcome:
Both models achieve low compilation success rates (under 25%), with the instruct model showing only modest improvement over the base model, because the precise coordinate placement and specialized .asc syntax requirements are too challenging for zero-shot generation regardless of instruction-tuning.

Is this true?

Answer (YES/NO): NO